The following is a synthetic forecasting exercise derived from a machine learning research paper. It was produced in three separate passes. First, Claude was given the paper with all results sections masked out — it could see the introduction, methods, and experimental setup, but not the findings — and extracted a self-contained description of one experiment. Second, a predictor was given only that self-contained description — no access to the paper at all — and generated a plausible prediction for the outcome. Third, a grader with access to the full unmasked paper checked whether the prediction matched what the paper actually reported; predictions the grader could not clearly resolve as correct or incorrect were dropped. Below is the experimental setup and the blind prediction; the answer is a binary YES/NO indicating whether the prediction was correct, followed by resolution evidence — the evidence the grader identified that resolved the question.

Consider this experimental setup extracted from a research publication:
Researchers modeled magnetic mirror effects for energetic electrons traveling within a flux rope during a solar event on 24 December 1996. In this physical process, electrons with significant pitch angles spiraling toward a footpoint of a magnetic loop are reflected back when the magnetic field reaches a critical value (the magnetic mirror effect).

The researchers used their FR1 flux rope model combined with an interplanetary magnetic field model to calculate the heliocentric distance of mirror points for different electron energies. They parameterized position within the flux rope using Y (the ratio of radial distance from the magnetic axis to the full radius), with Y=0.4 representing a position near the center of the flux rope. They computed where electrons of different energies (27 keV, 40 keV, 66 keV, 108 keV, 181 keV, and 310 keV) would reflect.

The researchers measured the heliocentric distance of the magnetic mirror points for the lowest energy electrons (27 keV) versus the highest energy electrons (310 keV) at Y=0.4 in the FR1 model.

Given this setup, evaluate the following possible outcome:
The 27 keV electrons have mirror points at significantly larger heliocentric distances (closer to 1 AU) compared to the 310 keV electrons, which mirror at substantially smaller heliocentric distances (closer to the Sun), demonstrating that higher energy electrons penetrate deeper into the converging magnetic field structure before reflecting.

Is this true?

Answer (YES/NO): NO